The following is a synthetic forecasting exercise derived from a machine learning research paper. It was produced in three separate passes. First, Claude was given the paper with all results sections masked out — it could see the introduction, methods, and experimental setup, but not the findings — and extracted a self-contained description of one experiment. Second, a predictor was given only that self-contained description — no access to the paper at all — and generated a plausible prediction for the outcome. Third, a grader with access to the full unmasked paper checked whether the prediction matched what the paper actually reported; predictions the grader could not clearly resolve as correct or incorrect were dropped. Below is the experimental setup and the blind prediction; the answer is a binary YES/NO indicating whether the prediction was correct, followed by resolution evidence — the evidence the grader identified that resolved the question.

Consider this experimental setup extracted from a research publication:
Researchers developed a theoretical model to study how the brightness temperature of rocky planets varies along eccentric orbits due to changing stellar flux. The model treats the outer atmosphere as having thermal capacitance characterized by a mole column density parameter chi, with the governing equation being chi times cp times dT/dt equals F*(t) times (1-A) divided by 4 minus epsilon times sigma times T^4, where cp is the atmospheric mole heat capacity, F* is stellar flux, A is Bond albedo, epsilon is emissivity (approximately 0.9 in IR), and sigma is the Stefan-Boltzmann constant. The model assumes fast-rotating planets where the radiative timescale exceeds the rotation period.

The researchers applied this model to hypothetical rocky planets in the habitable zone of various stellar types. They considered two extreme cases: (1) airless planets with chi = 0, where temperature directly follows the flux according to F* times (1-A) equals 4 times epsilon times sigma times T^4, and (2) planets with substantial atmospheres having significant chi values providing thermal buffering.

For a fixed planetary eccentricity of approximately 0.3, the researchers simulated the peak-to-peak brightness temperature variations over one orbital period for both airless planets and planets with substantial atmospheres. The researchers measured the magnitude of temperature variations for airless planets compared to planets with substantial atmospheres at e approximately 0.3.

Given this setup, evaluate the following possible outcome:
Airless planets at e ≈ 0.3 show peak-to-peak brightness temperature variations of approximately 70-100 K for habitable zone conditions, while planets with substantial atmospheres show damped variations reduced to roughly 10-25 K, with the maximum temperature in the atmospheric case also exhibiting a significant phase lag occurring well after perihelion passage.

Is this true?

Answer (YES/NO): YES